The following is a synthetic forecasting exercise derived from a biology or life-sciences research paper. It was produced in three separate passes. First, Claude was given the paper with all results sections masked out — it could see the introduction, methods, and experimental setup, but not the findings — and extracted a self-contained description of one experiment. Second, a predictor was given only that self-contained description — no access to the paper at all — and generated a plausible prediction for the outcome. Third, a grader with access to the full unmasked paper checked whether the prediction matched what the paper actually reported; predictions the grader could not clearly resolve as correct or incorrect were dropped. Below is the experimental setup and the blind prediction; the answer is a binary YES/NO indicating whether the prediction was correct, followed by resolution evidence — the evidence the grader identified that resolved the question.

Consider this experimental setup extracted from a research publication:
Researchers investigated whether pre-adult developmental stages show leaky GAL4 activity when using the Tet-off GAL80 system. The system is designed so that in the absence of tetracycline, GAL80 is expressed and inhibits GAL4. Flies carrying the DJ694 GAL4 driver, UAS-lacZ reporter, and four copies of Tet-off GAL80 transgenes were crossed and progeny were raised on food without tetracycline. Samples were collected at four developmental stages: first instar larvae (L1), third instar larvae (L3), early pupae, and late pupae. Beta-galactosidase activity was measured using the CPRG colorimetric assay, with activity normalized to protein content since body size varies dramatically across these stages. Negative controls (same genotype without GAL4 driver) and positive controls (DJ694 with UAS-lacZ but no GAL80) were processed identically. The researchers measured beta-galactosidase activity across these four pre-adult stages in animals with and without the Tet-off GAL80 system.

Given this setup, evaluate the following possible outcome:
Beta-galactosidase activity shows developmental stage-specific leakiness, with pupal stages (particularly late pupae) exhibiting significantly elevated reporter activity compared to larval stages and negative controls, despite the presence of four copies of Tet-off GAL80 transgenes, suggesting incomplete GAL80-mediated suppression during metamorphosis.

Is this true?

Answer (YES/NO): YES